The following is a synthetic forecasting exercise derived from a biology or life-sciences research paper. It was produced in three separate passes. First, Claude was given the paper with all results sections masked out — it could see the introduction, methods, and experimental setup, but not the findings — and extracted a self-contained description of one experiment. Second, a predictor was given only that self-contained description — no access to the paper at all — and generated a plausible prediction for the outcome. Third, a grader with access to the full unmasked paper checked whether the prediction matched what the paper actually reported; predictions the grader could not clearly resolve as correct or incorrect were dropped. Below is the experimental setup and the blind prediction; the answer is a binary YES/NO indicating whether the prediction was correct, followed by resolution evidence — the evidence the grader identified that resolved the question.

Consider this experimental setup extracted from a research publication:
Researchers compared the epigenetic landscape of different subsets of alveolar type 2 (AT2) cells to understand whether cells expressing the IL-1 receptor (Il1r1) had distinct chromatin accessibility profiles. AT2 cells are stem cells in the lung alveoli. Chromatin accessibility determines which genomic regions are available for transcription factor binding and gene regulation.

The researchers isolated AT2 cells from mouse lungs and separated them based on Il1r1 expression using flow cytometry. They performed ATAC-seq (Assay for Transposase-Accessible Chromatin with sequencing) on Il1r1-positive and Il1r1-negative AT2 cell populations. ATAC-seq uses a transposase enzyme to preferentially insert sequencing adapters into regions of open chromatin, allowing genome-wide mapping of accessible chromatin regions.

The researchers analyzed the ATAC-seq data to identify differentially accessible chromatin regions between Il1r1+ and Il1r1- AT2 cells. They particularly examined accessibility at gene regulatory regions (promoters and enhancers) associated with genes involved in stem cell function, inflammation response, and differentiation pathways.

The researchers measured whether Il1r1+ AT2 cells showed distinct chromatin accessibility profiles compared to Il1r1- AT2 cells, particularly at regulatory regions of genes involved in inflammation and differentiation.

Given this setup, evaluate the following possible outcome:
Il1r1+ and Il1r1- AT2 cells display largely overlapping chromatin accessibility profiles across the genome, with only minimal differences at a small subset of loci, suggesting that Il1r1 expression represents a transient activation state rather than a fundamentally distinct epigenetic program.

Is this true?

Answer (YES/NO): NO